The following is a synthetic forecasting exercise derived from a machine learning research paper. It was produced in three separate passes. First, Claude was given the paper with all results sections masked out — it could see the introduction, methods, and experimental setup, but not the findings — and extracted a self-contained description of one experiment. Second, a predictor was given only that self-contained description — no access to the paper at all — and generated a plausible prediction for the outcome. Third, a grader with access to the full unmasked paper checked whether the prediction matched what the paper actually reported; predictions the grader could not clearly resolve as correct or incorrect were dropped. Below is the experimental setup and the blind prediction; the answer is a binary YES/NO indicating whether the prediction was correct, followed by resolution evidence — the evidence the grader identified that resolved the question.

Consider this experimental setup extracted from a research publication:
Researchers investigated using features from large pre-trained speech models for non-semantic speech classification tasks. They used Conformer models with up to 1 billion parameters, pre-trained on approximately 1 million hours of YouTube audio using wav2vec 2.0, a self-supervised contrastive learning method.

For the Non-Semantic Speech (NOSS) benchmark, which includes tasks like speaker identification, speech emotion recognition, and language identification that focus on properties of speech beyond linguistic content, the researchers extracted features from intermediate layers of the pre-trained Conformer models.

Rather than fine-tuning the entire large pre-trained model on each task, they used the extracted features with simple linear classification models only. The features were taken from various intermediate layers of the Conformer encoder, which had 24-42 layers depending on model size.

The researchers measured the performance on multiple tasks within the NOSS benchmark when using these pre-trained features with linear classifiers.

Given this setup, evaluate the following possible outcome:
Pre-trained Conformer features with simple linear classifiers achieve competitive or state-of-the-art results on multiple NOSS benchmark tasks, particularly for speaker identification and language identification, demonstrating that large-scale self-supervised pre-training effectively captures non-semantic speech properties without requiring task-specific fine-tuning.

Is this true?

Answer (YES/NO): YES